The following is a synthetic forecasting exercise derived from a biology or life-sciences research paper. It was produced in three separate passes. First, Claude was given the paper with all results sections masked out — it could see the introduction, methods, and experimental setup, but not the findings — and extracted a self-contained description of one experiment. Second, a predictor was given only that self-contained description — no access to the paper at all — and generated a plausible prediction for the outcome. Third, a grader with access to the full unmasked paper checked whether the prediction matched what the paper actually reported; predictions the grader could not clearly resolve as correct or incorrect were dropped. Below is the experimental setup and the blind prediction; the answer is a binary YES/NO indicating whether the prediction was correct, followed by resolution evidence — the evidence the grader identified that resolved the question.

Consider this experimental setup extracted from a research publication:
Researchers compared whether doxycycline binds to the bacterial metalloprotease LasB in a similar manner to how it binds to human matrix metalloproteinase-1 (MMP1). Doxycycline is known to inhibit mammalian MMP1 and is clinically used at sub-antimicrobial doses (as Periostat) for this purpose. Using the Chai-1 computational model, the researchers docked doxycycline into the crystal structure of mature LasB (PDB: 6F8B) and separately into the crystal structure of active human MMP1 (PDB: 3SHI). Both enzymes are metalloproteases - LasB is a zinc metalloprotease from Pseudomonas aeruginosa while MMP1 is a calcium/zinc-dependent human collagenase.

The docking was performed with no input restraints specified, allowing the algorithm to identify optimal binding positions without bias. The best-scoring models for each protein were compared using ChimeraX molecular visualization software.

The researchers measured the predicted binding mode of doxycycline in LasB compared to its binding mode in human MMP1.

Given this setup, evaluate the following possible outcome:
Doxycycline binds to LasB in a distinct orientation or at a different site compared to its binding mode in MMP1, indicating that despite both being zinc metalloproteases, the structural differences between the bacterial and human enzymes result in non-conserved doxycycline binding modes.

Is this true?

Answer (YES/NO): NO